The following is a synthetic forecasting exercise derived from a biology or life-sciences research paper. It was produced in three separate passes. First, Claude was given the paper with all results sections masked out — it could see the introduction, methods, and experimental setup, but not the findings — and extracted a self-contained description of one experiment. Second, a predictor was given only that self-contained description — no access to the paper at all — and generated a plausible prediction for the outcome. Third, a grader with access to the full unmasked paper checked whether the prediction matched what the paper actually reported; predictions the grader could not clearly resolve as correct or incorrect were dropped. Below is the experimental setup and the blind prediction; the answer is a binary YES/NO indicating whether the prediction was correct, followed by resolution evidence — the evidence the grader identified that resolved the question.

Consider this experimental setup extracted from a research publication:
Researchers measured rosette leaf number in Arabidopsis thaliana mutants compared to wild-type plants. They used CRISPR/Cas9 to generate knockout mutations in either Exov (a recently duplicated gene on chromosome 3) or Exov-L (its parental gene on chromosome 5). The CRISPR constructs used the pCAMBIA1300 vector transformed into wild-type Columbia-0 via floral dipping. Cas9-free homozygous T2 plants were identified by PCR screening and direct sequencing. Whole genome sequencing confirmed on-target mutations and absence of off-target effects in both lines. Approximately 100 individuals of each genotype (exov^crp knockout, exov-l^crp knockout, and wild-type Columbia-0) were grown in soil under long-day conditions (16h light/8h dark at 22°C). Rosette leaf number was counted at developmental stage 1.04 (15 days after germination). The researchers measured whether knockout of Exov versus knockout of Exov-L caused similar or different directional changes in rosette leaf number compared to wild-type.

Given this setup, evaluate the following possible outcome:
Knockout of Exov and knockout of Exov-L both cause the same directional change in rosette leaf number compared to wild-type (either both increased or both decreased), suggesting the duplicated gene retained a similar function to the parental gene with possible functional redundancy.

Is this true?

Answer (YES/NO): YES